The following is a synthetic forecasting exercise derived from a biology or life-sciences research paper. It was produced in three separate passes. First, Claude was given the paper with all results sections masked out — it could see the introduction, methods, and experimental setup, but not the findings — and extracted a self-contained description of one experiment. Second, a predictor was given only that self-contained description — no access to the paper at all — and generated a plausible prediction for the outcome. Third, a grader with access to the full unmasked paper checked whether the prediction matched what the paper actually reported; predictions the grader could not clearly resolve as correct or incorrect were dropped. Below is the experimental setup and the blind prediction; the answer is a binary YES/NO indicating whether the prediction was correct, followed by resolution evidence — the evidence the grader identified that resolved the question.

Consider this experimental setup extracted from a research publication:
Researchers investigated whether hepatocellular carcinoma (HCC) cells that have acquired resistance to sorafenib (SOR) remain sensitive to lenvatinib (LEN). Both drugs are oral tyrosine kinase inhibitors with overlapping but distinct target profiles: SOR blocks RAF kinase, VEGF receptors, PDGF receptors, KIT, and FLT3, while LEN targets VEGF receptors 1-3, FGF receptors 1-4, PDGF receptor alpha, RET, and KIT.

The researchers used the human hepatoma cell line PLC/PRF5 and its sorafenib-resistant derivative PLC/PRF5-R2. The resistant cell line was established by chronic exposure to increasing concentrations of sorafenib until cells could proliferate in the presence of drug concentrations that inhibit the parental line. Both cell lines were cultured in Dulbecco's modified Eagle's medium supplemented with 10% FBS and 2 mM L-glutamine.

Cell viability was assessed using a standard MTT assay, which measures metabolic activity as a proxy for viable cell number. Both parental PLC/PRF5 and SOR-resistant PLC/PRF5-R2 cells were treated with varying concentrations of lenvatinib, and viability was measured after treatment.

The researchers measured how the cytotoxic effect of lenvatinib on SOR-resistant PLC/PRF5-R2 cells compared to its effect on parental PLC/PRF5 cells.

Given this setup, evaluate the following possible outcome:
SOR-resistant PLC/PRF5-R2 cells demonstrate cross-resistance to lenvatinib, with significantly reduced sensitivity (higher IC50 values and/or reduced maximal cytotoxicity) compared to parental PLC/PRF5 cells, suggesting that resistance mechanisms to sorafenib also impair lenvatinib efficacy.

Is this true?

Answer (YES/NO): YES